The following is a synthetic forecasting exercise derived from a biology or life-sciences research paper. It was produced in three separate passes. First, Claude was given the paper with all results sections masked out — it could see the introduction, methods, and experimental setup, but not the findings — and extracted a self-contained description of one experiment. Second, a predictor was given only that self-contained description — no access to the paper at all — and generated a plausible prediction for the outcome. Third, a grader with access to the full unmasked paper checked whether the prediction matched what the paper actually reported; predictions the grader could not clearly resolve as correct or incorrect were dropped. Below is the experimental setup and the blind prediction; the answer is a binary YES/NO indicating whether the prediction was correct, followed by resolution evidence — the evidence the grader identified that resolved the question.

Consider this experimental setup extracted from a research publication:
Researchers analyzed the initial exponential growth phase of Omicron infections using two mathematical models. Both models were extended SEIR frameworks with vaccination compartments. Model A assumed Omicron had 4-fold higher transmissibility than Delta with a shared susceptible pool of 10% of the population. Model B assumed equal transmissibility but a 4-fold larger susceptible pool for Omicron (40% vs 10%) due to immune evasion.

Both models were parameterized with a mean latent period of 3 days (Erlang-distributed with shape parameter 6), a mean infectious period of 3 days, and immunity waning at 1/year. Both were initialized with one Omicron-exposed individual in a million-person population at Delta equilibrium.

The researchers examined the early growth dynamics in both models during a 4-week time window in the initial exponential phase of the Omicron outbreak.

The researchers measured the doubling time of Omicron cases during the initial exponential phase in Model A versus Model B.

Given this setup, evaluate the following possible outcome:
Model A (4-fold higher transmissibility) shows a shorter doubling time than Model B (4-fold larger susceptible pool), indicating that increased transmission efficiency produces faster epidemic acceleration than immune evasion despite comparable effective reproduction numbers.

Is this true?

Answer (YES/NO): NO